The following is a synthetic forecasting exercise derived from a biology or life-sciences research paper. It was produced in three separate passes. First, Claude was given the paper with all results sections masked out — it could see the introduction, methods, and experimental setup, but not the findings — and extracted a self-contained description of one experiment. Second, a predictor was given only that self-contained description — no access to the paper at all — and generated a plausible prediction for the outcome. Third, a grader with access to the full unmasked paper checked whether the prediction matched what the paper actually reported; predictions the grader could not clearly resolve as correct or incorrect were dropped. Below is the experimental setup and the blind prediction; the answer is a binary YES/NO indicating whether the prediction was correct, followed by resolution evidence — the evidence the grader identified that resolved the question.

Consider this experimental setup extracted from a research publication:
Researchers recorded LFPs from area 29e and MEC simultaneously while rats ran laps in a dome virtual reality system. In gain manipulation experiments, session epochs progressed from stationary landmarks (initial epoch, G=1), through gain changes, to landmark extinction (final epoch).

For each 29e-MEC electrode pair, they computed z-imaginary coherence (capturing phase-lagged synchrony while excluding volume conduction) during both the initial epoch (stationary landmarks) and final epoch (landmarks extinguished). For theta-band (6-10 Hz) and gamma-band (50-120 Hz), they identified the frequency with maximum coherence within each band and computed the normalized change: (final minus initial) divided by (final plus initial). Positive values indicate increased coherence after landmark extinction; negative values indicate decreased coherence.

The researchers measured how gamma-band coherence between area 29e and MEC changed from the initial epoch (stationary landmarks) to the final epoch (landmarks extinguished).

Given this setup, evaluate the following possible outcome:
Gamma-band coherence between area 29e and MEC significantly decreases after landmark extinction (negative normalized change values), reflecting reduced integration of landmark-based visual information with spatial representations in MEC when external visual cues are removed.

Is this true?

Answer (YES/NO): YES